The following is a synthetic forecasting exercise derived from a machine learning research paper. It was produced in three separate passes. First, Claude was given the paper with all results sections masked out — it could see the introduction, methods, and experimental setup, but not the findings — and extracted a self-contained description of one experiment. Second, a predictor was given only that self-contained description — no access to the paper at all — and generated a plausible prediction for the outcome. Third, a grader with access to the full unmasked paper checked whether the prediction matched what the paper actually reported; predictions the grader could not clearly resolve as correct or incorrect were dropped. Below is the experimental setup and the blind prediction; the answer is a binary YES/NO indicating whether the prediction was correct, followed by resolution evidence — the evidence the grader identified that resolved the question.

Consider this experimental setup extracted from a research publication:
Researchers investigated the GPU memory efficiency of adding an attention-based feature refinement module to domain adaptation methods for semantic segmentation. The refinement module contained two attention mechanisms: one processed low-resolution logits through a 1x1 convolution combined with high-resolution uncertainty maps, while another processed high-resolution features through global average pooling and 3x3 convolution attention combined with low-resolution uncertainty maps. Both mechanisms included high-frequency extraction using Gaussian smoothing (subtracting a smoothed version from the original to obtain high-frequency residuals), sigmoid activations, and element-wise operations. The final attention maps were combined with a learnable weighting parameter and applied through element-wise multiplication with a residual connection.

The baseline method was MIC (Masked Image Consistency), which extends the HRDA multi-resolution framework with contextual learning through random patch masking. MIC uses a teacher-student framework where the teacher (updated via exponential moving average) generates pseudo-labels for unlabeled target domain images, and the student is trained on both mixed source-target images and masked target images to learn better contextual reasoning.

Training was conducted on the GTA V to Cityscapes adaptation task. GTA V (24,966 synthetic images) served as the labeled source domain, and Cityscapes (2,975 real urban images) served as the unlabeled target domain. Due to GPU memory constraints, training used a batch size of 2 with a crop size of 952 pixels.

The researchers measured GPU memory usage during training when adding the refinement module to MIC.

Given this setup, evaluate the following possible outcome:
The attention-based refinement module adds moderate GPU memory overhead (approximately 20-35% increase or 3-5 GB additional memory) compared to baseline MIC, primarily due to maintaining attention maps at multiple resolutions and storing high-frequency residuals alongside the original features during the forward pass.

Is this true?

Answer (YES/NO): NO